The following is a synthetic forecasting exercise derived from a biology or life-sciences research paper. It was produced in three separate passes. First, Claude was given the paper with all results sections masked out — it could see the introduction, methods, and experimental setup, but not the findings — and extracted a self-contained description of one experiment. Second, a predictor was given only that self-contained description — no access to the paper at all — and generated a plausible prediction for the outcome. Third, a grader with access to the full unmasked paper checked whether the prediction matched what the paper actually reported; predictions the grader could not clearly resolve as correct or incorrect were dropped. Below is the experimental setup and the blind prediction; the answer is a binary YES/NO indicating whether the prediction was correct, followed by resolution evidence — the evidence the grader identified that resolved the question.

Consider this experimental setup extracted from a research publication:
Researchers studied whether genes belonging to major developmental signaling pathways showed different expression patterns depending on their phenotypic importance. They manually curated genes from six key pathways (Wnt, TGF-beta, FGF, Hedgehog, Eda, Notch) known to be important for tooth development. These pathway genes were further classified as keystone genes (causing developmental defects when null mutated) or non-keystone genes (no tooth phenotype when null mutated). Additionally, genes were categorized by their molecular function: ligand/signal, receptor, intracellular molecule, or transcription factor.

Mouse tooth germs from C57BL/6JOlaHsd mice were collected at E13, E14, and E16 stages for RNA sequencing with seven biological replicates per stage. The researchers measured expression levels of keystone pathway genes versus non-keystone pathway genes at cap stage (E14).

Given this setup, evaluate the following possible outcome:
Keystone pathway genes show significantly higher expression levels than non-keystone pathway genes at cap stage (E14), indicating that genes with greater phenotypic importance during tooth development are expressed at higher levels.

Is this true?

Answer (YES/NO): NO